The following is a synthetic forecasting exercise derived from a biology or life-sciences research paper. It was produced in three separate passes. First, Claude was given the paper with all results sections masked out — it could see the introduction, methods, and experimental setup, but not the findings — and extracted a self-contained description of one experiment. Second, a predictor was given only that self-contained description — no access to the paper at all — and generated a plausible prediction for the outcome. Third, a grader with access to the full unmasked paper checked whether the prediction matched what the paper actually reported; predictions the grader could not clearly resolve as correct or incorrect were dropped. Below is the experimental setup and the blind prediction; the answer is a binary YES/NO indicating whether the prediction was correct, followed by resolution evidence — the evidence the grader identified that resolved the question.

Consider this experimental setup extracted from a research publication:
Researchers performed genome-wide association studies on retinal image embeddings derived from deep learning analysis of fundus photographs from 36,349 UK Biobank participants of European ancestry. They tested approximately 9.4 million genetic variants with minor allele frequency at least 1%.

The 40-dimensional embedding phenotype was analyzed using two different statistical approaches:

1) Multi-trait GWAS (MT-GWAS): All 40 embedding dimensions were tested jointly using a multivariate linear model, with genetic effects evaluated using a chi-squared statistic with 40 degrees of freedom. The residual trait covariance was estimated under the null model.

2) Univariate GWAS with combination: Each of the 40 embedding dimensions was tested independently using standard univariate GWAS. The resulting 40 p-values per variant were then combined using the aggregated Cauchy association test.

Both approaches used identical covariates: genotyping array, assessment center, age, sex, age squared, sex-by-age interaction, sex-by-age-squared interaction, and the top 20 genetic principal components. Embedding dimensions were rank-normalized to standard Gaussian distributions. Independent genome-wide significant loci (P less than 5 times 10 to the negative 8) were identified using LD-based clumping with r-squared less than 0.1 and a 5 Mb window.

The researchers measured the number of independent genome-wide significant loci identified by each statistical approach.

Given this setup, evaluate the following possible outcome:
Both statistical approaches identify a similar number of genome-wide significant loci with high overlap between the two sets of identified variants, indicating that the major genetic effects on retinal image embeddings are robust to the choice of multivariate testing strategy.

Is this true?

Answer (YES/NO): NO